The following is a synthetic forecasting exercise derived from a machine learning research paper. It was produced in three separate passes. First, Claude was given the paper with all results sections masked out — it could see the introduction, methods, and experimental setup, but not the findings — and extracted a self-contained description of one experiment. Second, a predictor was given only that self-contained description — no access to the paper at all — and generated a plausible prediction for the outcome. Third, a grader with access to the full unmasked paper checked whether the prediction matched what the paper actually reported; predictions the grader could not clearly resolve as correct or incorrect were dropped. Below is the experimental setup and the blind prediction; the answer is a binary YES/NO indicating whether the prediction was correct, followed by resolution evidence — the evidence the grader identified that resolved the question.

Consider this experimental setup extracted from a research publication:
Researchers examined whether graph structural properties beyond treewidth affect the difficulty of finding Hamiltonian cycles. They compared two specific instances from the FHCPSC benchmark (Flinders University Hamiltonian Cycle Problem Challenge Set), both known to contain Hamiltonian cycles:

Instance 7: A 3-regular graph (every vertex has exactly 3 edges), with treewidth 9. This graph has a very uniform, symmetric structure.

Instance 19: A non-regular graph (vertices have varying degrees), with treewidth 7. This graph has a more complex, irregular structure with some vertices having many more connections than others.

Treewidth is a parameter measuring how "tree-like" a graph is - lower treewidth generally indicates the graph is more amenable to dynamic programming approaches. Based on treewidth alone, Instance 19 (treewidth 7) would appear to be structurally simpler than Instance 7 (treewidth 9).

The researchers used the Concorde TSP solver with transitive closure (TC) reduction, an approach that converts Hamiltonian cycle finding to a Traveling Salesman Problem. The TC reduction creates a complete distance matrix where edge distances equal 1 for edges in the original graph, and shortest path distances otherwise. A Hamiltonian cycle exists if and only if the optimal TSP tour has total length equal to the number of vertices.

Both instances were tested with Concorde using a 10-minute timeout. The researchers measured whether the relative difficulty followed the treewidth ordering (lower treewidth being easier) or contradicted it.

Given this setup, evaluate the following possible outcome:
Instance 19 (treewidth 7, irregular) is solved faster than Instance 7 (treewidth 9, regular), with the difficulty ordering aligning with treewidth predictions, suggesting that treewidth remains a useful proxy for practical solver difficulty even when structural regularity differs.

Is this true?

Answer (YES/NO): NO